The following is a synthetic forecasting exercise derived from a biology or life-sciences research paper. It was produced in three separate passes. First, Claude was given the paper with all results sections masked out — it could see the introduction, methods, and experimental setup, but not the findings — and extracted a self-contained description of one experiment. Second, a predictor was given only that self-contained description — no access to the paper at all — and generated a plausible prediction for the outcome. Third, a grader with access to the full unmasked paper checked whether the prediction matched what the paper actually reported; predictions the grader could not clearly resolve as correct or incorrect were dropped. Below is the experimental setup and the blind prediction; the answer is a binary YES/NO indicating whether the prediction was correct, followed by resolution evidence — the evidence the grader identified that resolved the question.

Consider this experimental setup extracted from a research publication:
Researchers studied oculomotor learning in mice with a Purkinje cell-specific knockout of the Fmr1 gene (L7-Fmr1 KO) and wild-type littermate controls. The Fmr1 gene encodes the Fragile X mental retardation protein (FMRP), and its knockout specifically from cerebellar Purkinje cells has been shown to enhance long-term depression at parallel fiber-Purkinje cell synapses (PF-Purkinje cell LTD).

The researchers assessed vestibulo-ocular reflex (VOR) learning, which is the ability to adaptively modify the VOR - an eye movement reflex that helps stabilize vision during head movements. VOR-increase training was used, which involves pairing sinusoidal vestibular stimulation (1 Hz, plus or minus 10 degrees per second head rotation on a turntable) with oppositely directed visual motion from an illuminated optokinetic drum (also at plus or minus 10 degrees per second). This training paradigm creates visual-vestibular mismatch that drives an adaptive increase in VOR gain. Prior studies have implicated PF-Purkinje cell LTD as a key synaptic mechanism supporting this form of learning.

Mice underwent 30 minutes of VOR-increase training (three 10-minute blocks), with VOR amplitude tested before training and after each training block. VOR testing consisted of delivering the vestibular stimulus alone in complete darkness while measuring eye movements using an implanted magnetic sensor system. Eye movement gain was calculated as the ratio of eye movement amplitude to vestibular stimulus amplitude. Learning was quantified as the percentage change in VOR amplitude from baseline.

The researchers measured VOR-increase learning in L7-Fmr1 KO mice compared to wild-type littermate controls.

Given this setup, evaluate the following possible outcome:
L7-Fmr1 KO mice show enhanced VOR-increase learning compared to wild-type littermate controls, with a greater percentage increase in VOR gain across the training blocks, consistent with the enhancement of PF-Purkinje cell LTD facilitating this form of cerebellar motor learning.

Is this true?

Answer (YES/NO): NO